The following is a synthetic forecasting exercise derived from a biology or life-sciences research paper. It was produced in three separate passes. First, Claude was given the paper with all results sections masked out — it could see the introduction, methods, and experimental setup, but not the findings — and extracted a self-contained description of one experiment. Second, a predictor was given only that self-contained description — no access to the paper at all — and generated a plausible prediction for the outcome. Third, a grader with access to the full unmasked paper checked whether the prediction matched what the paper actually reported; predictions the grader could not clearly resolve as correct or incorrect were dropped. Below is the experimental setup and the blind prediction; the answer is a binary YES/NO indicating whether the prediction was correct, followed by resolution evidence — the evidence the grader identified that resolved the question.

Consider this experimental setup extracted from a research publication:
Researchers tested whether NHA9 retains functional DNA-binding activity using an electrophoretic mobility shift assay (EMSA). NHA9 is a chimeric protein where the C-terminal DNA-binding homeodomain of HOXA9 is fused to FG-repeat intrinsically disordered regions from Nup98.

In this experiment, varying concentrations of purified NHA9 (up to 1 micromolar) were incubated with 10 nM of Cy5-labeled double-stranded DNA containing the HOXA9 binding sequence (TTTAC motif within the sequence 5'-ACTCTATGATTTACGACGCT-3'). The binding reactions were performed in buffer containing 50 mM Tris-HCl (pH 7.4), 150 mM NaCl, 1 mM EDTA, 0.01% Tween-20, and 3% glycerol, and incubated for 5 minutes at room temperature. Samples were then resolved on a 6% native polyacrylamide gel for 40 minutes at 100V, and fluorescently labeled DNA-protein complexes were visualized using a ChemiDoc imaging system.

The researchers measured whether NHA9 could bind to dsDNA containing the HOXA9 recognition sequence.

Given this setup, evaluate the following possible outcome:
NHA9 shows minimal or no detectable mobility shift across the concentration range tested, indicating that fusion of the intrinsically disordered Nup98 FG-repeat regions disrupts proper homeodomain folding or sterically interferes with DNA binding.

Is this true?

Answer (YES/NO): NO